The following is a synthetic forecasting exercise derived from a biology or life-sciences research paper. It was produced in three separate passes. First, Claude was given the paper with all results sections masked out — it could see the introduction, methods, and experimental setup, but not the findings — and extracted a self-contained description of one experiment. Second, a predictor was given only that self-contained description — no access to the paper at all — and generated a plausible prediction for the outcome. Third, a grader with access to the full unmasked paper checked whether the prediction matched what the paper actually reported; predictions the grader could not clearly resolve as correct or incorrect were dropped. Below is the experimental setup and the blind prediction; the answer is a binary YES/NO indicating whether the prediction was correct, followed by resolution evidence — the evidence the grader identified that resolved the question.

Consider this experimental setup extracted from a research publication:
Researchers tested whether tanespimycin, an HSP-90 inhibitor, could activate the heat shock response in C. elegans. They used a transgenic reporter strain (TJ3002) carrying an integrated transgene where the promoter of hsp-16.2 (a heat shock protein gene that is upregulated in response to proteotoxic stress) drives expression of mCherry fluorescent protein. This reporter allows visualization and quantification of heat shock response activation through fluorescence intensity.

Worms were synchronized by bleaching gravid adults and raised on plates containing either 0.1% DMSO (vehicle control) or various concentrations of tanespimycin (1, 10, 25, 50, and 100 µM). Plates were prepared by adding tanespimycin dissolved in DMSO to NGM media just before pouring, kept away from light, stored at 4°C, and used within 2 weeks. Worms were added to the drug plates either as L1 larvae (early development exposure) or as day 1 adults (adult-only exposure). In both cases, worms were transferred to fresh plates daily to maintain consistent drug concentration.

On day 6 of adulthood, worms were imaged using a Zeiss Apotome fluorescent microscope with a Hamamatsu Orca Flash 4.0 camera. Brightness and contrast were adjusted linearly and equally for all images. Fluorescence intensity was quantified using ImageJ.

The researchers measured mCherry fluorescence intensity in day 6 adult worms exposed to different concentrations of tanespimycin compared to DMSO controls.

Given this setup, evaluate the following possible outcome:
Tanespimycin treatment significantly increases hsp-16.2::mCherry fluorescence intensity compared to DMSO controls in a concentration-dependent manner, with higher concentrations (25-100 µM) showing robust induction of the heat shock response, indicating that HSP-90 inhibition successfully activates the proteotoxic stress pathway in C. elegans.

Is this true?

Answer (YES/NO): YES